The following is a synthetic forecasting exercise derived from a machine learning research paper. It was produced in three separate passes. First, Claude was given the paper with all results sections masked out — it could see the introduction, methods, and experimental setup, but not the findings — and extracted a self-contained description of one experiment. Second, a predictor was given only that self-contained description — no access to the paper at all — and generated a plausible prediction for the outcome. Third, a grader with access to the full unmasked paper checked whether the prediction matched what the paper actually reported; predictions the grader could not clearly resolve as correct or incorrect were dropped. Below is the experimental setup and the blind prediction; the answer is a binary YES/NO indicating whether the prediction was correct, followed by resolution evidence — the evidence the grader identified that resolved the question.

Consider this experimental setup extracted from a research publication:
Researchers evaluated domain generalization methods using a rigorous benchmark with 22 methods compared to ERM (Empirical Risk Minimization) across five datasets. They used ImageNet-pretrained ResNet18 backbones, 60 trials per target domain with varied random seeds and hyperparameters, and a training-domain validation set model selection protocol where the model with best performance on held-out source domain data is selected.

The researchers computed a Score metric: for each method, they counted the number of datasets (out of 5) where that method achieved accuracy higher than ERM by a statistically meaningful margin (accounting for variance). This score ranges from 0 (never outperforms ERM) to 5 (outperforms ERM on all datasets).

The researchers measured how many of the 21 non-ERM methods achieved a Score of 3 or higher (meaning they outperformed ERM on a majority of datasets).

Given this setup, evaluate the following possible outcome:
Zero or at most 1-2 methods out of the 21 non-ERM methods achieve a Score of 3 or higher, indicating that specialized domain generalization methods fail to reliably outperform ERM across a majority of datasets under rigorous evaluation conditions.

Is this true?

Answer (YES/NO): NO